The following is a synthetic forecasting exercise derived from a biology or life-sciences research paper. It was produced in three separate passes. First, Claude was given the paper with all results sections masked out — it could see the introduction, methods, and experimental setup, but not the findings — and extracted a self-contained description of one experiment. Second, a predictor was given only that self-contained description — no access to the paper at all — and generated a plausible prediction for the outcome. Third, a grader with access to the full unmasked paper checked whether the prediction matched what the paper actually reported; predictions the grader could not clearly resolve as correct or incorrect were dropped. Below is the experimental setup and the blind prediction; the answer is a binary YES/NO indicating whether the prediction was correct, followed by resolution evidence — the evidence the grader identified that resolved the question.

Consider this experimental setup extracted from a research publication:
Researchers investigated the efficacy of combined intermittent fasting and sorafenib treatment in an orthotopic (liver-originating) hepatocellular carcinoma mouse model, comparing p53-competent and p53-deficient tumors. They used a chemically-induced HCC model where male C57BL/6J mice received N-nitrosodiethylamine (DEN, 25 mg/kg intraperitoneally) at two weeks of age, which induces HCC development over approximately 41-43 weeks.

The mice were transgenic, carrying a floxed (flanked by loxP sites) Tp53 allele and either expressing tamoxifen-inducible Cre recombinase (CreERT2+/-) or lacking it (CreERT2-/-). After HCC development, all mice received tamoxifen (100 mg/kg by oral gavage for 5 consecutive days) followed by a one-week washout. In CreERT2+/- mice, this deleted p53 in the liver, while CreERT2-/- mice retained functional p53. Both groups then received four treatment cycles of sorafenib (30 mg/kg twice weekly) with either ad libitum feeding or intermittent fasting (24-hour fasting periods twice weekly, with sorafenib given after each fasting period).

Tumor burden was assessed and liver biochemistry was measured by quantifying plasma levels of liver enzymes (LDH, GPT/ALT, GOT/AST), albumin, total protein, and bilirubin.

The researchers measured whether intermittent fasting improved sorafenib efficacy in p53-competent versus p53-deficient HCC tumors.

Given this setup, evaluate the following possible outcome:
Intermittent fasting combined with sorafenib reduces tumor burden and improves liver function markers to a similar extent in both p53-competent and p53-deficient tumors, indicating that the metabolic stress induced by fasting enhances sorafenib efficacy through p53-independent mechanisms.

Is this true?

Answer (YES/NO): NO